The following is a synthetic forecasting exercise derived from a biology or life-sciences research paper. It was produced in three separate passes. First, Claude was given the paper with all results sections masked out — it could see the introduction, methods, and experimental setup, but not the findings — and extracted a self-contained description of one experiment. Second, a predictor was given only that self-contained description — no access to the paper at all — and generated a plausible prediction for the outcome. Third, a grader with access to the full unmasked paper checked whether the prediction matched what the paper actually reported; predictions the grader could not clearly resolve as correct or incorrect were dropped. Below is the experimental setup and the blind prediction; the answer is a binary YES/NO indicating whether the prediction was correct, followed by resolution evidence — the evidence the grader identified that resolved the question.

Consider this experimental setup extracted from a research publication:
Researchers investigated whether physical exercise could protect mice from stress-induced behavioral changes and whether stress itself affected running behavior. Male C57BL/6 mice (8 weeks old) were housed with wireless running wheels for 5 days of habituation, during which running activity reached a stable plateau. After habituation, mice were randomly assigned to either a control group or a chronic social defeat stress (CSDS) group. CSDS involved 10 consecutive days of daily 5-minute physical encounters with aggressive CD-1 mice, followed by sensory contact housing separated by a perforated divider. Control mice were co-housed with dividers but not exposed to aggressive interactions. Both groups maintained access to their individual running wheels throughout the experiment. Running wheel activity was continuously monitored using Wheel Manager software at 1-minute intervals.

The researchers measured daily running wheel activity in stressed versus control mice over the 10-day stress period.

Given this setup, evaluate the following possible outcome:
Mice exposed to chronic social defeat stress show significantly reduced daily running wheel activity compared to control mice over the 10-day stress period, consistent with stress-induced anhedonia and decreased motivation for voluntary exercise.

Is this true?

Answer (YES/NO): NO